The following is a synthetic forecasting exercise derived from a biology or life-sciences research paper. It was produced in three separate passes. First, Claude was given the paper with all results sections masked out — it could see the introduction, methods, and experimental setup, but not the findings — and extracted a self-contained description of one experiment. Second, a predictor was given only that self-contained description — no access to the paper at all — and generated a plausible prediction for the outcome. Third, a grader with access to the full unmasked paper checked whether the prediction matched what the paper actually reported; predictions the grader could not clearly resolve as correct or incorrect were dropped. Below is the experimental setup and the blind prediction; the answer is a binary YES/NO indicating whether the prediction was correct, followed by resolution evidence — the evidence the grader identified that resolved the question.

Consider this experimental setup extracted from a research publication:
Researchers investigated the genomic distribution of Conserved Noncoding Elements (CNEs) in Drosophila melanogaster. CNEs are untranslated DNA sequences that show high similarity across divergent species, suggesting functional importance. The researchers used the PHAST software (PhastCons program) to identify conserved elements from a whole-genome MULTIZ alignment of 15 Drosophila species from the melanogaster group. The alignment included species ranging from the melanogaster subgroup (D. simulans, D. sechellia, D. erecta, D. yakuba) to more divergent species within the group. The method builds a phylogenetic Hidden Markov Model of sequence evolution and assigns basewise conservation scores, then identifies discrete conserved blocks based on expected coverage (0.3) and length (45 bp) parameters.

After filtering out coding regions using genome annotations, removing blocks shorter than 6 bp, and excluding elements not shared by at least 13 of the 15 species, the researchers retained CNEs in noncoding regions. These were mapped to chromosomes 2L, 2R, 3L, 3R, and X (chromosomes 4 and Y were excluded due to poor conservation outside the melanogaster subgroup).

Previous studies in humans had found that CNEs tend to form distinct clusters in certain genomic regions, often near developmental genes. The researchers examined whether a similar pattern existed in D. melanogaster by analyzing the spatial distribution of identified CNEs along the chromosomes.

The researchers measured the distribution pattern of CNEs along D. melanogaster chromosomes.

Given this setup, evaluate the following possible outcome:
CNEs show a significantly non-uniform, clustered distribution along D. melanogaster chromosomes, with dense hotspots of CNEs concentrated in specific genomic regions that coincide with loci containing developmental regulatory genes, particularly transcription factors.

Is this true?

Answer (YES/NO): NO